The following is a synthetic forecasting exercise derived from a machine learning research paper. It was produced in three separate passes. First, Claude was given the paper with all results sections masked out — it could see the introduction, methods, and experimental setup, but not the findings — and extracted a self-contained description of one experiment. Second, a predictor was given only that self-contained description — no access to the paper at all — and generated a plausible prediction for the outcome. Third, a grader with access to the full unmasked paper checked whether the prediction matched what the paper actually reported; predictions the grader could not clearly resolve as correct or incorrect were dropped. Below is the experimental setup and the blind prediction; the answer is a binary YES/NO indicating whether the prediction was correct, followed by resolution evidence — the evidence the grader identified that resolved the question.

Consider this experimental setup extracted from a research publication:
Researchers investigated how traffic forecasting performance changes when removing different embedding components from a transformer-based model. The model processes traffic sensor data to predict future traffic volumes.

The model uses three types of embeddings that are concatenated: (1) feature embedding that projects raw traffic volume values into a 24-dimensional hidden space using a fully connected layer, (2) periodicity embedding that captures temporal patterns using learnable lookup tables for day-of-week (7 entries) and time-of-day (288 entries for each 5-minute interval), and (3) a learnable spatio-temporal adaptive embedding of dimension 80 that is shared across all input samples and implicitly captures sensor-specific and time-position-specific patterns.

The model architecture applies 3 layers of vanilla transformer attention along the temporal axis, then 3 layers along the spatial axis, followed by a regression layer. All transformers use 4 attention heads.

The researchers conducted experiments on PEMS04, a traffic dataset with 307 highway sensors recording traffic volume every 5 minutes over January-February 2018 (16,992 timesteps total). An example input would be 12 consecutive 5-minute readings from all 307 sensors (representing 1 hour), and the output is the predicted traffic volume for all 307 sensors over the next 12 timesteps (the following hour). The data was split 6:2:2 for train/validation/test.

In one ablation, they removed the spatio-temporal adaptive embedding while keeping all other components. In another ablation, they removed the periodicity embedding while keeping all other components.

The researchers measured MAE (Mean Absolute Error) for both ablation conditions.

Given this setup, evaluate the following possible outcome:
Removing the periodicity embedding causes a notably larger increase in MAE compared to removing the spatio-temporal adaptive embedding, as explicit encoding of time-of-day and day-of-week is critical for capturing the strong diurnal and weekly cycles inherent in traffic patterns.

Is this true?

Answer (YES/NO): NO